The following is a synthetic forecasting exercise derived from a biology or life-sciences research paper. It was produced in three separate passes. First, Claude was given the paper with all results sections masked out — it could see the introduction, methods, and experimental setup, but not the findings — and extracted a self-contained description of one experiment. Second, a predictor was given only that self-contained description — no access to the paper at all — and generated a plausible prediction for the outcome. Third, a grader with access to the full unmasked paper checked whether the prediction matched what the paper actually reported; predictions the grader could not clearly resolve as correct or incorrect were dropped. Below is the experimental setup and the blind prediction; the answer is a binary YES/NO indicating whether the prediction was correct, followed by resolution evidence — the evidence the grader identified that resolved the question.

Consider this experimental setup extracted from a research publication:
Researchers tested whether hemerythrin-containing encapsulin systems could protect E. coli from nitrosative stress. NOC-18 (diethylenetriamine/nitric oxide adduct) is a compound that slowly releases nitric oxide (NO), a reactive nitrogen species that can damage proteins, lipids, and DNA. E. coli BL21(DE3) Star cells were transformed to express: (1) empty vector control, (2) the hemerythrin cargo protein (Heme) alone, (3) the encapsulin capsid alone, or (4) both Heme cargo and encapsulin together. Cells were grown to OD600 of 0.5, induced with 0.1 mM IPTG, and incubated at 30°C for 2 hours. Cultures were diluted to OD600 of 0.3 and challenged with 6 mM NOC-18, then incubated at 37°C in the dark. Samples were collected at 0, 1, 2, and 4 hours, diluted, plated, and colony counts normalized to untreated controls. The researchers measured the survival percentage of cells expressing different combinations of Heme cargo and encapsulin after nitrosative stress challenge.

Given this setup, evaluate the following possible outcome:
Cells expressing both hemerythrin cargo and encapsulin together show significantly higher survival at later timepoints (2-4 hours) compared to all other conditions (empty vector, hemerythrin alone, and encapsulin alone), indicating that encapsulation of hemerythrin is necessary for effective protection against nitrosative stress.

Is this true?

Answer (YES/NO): YES